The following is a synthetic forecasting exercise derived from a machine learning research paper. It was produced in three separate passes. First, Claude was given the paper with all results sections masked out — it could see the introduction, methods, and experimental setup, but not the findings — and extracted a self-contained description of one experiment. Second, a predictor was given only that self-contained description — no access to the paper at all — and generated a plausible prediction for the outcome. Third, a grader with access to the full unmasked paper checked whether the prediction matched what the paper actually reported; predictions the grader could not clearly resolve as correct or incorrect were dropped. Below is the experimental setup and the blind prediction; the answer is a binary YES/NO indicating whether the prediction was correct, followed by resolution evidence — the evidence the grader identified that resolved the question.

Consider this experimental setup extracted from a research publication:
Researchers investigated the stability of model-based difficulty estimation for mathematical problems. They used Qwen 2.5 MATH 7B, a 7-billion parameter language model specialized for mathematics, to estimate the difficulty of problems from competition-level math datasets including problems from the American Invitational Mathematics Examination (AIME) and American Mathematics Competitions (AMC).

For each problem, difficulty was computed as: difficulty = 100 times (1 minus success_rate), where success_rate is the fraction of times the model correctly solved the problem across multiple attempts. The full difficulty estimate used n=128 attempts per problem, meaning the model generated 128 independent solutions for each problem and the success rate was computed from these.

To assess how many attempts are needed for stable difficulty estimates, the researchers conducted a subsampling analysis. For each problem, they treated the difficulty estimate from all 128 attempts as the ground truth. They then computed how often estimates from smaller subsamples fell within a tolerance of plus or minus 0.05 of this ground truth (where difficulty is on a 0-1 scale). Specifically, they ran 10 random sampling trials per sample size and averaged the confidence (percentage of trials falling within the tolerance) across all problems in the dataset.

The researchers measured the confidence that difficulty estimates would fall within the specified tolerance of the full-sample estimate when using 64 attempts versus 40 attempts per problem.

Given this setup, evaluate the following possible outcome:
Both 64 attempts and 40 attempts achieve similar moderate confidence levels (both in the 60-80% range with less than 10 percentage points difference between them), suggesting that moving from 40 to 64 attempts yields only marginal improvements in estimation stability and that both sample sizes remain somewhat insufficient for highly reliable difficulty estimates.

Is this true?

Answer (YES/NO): NO